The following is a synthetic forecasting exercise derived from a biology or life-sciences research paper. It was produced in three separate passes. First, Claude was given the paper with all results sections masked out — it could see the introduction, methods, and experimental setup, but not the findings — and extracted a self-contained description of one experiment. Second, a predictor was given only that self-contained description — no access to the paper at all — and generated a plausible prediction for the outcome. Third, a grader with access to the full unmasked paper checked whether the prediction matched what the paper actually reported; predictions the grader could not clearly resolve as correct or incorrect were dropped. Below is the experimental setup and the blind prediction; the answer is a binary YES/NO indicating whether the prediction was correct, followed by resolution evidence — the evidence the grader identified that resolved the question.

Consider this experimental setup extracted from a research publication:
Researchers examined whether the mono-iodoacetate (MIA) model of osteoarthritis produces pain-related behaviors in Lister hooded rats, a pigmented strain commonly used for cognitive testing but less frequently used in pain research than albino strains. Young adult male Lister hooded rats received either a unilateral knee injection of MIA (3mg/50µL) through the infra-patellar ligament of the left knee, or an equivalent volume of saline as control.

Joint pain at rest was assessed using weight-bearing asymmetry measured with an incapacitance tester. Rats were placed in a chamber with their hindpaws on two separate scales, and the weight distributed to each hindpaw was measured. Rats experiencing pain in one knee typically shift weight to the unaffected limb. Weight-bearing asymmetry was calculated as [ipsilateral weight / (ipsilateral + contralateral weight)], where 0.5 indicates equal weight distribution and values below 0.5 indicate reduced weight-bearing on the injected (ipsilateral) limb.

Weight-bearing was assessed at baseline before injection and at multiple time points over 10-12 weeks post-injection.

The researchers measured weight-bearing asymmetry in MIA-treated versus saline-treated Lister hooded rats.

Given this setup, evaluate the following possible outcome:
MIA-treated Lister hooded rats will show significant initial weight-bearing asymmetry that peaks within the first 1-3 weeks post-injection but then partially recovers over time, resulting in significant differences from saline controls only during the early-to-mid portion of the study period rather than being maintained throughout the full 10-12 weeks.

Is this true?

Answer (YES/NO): NO